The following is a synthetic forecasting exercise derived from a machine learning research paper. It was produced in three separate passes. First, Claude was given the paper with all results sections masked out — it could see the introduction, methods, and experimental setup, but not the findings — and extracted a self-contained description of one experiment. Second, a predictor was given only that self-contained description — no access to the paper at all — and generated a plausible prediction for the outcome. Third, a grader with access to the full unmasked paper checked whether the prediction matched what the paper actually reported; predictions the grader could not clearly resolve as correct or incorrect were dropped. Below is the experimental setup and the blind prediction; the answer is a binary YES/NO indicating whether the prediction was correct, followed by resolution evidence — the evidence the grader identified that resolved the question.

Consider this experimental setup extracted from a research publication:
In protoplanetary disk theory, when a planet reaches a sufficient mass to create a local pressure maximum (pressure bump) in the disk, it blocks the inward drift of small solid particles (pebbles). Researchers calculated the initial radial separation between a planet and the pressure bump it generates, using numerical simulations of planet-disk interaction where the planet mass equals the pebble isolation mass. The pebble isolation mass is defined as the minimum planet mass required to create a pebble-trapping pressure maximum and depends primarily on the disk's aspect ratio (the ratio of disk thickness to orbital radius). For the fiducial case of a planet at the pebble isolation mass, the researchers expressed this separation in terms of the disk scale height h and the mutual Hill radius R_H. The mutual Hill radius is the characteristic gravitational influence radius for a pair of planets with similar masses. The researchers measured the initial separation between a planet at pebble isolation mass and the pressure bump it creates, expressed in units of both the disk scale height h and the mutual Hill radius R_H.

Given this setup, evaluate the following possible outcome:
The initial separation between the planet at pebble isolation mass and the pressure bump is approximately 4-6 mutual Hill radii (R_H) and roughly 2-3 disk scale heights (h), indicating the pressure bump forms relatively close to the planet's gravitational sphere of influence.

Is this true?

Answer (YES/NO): NO